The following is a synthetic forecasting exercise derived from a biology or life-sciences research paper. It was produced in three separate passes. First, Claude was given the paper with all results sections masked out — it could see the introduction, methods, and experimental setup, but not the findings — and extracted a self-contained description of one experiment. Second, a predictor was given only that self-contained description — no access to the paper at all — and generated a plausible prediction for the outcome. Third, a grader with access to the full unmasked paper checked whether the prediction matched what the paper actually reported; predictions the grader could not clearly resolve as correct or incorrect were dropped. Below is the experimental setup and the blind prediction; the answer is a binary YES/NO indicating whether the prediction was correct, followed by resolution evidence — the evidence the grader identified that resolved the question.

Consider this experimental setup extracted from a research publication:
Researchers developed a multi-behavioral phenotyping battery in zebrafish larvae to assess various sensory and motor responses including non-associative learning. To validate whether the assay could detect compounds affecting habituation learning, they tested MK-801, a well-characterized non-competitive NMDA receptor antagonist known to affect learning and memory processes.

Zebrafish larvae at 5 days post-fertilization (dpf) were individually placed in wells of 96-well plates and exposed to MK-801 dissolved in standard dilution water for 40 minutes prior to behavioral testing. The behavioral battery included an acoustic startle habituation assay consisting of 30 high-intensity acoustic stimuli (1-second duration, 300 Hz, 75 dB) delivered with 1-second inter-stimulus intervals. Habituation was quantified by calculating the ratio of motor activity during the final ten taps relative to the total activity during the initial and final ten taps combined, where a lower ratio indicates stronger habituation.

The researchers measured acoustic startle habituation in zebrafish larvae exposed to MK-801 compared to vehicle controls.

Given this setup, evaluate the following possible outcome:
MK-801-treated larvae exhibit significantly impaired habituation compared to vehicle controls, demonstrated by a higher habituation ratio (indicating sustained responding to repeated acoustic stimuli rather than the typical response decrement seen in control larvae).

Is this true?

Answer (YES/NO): YES